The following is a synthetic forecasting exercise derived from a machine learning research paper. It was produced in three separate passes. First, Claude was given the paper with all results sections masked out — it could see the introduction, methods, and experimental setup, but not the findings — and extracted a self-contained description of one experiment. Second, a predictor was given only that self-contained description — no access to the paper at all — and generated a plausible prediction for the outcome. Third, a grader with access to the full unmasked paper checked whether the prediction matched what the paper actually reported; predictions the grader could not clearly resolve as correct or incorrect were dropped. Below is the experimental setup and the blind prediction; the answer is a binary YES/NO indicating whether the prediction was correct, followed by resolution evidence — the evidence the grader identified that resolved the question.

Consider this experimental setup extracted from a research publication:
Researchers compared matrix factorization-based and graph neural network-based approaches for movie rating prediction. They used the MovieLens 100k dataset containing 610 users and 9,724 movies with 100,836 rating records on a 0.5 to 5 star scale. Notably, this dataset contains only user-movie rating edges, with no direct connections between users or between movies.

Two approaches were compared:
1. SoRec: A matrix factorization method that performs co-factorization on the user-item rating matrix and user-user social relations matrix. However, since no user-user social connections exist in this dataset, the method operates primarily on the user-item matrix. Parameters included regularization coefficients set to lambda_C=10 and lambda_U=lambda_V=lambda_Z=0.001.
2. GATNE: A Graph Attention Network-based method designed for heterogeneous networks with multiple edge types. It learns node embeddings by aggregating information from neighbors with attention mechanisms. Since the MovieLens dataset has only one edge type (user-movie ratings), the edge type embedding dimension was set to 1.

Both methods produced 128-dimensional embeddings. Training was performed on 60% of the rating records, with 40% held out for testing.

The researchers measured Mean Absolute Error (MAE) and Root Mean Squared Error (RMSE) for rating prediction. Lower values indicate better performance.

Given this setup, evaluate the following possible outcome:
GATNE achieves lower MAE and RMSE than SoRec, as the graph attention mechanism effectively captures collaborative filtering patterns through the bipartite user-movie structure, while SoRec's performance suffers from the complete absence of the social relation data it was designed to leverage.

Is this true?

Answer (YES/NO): YES